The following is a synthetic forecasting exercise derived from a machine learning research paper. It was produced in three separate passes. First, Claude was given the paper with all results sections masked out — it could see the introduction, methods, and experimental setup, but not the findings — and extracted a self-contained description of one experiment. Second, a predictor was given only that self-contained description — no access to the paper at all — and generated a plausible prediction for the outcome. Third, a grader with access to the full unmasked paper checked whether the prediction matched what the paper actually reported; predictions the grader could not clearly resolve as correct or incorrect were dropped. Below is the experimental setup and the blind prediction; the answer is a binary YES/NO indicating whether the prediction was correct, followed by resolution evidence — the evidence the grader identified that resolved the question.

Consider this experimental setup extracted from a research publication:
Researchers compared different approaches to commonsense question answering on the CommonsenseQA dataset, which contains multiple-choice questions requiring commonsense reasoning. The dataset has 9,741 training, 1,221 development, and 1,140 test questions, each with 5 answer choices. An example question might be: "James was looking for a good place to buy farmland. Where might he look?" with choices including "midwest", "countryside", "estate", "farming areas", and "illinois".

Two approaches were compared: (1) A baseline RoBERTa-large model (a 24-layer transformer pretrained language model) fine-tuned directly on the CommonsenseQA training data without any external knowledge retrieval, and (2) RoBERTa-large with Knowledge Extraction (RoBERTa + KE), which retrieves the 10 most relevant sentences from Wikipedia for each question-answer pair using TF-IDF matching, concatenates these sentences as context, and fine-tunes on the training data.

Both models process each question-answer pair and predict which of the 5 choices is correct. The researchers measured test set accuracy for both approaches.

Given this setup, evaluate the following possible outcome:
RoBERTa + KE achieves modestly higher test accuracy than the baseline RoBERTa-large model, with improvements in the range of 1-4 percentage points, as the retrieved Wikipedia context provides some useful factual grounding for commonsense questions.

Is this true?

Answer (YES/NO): NO